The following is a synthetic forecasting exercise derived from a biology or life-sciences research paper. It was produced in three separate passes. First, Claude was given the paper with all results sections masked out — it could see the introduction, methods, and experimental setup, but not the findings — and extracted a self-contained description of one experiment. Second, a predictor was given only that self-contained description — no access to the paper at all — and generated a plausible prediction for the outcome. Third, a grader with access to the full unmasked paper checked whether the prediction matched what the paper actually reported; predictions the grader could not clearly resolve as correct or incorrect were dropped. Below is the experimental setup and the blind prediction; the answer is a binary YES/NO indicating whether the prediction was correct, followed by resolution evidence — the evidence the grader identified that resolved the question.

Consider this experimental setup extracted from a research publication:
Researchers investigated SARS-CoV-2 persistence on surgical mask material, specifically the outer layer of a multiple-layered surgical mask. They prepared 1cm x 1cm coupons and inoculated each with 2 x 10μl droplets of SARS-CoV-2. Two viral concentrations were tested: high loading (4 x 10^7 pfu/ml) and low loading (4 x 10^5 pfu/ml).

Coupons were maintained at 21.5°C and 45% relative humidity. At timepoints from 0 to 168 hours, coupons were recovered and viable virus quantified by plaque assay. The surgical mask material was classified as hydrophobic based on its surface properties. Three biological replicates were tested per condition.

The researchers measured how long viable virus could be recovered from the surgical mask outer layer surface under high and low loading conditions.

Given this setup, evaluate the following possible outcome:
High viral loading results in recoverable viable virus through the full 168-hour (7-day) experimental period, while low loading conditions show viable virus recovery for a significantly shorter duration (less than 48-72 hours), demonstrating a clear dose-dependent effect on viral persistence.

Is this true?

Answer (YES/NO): NO